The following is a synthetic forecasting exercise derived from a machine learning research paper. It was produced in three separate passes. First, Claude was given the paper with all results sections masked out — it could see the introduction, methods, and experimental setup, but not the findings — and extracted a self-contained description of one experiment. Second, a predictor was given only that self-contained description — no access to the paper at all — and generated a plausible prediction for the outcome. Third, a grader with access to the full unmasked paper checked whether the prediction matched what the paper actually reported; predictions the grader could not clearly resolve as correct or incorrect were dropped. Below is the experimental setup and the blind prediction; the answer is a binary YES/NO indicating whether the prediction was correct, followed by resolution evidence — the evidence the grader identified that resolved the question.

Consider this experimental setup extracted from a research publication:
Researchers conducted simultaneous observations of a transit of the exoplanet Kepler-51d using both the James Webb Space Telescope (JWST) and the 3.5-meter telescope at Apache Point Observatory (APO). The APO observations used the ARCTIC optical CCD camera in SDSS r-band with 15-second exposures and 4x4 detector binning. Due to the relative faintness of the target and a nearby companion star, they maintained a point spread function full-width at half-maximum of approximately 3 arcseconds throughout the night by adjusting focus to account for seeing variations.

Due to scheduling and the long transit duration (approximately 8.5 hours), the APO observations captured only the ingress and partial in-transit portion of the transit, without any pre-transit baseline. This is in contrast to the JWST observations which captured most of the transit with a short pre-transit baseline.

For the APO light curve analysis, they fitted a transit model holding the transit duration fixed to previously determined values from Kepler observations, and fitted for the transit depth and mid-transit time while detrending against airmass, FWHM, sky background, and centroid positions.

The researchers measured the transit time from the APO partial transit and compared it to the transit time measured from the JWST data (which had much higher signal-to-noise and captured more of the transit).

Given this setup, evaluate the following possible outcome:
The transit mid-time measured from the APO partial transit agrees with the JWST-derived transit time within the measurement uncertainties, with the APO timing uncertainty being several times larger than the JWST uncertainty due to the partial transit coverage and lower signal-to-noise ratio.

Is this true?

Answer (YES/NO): YES